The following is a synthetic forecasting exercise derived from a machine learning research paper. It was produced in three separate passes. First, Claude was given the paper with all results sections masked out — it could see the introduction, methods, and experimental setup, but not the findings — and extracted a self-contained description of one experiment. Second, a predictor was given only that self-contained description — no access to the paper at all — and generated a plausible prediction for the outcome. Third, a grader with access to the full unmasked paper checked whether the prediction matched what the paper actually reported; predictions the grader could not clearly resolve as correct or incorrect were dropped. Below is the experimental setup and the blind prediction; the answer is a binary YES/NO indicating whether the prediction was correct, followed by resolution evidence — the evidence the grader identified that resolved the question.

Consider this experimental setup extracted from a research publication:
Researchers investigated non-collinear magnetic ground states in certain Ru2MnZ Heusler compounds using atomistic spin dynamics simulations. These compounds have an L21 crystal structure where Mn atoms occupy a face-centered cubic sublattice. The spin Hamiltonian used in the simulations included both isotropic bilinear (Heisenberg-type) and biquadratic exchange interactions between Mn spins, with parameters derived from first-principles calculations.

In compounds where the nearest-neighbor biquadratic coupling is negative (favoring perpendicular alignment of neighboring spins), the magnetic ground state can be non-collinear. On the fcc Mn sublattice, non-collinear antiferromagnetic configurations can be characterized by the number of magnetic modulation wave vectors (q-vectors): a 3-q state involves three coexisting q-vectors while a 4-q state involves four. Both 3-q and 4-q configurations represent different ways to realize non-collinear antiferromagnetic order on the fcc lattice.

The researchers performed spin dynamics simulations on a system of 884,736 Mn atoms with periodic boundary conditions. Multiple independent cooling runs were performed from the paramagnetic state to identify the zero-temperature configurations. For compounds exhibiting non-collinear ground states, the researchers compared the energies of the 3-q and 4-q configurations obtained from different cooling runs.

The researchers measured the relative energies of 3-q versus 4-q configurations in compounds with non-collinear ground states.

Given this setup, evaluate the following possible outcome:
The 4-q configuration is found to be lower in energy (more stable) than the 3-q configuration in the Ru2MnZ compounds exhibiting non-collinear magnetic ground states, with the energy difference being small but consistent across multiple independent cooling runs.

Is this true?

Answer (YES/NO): NO